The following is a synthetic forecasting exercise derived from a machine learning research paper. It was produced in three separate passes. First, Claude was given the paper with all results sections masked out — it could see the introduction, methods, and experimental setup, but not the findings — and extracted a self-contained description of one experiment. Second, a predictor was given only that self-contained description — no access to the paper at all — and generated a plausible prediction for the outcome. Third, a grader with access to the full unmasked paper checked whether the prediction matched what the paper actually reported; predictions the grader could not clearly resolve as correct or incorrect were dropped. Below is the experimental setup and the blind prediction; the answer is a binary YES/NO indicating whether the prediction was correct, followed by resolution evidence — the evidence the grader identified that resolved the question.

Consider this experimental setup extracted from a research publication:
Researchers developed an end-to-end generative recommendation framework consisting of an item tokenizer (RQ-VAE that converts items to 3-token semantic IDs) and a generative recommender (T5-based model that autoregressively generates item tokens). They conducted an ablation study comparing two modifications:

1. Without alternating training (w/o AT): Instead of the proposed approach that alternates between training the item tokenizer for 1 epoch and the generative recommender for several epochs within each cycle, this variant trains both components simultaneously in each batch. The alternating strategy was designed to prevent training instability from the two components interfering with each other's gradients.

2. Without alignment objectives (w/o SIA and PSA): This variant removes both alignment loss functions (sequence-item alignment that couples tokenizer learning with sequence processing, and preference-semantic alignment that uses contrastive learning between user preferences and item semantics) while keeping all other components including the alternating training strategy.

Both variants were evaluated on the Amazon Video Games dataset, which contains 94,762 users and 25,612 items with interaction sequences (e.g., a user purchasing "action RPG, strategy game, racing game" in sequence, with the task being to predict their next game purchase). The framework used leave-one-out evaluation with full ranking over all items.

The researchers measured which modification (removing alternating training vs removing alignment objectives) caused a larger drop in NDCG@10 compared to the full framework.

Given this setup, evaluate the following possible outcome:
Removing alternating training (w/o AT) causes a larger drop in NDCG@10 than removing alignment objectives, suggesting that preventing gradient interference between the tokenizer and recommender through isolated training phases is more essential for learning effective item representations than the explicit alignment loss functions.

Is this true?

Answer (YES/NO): YES